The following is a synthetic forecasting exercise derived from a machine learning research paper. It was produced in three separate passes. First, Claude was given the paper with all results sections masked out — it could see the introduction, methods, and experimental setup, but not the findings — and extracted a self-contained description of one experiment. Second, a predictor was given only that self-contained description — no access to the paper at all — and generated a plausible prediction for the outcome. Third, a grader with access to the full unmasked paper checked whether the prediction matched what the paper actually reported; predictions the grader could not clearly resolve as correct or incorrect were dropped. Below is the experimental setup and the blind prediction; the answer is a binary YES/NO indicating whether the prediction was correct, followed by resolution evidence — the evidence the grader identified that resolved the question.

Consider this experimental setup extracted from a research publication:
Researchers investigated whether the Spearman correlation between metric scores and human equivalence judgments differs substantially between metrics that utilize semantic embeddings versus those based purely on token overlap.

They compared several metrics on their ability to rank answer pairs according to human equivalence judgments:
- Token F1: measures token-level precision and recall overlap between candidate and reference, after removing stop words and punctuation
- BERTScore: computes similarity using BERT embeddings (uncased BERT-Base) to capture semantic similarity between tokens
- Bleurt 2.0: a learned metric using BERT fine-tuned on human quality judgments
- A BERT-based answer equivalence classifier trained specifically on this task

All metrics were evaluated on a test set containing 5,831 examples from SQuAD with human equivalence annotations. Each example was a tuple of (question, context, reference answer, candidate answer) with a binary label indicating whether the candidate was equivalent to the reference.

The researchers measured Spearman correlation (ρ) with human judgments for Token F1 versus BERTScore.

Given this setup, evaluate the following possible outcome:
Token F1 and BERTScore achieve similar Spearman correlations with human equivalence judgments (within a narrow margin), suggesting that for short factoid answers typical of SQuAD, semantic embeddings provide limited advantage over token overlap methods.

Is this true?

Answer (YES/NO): NO